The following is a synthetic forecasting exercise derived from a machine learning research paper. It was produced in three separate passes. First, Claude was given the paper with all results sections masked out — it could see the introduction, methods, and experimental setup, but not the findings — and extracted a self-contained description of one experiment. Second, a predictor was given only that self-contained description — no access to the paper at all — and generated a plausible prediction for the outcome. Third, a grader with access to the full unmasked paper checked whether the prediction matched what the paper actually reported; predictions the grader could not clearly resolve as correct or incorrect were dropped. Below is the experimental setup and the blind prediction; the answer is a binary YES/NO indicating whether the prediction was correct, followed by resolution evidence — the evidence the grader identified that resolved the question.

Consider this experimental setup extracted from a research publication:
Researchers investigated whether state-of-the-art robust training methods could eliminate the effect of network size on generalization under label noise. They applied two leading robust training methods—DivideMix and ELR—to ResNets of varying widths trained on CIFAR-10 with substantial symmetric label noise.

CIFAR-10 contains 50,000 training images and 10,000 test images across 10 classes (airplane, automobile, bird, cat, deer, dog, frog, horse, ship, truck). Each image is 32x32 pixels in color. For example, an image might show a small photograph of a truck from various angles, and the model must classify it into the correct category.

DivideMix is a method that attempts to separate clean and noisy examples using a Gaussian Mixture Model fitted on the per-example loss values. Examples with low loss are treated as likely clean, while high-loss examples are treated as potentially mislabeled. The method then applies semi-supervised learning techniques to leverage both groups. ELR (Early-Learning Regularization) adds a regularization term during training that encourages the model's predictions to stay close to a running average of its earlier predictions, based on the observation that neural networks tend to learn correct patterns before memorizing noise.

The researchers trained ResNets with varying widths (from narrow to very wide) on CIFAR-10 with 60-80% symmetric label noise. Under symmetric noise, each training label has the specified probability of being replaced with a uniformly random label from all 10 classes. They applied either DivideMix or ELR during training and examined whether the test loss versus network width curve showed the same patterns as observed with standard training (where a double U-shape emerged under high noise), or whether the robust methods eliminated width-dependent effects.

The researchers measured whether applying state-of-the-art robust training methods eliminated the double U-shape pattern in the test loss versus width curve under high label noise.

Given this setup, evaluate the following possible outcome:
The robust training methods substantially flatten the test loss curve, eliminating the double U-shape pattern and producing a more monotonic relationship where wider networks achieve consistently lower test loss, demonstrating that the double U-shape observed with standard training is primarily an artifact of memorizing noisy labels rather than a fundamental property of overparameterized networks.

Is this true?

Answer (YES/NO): NO